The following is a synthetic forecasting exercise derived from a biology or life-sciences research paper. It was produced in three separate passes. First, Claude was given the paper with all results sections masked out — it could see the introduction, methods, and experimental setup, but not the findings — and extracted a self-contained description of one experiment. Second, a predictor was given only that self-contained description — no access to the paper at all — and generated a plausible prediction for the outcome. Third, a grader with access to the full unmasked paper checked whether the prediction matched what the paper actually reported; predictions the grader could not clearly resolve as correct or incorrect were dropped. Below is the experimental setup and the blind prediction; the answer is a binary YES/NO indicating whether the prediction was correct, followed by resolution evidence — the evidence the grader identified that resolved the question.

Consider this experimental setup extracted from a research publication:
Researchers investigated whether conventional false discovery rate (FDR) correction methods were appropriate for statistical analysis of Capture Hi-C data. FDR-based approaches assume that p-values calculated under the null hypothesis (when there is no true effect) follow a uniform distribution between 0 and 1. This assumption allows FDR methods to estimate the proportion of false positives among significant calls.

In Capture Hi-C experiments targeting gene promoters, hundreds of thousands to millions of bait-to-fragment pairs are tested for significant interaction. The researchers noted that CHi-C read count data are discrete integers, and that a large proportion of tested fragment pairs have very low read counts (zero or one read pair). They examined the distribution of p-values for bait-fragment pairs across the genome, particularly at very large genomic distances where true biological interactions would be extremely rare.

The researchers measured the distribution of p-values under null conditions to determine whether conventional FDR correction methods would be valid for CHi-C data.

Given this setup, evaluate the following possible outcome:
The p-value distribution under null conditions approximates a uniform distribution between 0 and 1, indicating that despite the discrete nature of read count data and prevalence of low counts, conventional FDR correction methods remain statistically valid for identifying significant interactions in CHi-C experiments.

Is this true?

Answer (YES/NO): NO